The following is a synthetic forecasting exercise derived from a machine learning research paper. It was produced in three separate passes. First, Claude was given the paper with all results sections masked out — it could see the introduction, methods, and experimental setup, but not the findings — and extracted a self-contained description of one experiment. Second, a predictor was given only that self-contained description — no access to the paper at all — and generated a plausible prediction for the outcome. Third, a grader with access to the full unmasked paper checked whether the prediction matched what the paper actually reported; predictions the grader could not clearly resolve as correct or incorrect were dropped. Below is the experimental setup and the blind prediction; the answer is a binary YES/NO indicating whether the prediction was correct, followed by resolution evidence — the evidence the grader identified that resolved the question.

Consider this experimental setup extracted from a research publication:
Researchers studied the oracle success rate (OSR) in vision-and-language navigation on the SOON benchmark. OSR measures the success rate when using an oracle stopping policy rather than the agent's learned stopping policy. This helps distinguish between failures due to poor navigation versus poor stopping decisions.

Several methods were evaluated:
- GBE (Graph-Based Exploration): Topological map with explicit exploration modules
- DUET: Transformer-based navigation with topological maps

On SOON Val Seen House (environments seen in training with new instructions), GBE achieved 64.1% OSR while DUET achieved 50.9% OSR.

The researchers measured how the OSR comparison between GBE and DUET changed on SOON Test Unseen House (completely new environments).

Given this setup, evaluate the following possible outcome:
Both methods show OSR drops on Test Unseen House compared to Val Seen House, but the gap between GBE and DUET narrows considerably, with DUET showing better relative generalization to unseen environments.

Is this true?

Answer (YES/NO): NO